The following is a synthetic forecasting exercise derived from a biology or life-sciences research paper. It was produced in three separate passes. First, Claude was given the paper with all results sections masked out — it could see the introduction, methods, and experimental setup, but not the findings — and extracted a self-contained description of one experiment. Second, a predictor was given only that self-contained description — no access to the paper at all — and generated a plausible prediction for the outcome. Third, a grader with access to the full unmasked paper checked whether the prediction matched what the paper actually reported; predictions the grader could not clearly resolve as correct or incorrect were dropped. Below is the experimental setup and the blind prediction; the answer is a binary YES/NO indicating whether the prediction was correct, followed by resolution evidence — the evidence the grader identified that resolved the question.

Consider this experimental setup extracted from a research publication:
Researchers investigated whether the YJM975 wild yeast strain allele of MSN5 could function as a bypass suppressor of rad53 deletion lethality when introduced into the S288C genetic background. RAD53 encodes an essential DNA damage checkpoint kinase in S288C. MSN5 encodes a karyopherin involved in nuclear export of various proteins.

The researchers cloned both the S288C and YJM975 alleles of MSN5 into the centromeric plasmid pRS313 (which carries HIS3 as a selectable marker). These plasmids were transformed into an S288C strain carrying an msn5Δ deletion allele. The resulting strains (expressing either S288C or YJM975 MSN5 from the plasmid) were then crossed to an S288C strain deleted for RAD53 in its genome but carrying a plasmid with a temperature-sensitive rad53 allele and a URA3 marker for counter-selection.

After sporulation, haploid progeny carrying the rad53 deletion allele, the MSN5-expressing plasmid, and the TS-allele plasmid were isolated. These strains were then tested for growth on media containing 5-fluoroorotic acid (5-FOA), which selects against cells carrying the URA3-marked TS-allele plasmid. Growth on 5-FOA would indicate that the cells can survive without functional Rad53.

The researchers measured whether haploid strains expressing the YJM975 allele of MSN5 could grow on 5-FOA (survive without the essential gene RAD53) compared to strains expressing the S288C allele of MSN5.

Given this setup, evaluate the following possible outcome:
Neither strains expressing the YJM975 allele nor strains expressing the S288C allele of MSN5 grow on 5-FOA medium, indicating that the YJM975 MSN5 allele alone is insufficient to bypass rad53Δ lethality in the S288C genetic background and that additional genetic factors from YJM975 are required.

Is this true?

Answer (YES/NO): NO